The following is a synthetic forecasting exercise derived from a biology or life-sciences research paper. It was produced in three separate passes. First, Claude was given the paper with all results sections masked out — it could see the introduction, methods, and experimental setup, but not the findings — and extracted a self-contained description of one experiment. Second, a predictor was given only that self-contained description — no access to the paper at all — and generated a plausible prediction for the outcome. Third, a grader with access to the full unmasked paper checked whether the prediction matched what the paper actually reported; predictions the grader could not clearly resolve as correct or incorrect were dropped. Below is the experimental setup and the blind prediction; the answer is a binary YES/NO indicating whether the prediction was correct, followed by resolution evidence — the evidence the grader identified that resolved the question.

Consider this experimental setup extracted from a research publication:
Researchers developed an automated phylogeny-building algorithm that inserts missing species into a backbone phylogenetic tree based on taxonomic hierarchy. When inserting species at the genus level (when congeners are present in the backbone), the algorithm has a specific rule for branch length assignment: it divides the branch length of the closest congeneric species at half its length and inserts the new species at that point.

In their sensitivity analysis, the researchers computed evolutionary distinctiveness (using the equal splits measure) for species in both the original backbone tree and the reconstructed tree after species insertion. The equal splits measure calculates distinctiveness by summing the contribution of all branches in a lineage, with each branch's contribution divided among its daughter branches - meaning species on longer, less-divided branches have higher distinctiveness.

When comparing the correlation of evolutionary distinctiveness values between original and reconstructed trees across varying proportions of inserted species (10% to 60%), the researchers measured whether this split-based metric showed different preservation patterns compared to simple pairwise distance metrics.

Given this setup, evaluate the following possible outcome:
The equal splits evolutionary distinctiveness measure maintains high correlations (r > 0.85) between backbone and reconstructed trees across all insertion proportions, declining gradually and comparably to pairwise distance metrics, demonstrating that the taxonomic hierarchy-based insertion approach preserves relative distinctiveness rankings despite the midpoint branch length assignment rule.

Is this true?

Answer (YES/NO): NO